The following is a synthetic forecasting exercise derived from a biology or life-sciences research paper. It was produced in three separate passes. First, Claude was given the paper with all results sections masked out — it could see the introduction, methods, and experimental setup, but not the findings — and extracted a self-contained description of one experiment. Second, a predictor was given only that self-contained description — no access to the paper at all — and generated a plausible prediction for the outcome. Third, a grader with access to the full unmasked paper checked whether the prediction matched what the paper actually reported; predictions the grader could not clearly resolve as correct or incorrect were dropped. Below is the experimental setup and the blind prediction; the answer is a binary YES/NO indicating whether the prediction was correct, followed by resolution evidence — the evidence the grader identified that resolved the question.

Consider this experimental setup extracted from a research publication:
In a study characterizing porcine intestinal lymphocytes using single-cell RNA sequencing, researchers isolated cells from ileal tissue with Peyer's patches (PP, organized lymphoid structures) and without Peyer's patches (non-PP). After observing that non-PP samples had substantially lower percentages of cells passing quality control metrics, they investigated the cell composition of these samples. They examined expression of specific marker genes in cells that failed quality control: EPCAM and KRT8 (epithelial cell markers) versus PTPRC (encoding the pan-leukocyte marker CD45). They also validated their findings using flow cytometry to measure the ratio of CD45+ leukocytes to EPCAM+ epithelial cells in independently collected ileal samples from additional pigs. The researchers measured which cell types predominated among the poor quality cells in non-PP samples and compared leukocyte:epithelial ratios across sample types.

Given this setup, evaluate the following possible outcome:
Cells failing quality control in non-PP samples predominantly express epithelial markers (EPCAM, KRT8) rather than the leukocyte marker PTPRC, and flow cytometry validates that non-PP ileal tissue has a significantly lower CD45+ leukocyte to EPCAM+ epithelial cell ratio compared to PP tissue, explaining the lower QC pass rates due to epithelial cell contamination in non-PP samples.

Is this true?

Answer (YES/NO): YES